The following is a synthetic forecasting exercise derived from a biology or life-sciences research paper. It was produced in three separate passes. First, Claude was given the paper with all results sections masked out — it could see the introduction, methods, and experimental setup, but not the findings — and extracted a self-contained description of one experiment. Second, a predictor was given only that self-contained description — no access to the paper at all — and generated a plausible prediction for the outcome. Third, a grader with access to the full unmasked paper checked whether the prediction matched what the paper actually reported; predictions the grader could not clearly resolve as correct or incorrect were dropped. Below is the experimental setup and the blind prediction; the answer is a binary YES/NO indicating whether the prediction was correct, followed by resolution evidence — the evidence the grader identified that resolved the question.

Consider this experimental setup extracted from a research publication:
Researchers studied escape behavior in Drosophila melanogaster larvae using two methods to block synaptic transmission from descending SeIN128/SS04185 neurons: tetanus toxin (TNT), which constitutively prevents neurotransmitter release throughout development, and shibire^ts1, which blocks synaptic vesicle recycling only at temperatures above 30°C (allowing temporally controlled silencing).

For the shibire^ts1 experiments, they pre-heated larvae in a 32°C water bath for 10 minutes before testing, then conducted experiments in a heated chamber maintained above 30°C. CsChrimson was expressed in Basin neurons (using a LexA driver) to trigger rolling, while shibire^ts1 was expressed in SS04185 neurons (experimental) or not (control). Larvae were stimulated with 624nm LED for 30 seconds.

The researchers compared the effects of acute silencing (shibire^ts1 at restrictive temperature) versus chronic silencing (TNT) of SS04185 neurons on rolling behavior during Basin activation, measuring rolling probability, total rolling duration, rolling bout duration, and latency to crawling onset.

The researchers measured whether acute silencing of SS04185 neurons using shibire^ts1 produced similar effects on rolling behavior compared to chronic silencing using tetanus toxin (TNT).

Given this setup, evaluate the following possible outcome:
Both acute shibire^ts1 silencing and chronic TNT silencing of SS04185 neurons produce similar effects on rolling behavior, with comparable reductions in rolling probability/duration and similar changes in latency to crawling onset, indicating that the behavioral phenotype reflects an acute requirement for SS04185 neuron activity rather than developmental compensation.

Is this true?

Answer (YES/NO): NO